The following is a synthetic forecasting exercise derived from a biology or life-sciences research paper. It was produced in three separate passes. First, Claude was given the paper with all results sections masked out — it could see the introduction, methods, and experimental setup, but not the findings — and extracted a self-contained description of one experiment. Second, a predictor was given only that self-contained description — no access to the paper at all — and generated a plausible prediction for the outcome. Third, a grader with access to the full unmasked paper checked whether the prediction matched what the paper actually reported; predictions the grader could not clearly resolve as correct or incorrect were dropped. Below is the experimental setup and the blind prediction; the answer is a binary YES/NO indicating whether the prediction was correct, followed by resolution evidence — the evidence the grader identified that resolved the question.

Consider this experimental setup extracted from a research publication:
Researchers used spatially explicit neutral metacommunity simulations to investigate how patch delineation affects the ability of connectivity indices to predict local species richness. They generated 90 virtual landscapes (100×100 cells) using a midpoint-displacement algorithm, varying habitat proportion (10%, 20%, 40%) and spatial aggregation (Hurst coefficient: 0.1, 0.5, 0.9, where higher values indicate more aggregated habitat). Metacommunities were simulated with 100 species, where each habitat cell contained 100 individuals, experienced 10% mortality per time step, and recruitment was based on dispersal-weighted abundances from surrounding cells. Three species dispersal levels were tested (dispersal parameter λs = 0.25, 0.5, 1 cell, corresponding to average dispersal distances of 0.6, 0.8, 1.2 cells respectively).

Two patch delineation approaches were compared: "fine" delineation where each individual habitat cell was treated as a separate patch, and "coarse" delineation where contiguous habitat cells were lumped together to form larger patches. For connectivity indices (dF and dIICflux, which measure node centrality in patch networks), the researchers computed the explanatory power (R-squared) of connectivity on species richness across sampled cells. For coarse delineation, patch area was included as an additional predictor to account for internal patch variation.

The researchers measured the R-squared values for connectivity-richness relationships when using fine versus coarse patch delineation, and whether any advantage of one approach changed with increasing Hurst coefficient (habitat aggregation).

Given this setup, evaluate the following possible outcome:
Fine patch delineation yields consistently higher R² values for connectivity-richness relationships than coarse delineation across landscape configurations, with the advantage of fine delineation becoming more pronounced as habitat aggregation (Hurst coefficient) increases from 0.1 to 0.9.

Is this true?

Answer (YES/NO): NO